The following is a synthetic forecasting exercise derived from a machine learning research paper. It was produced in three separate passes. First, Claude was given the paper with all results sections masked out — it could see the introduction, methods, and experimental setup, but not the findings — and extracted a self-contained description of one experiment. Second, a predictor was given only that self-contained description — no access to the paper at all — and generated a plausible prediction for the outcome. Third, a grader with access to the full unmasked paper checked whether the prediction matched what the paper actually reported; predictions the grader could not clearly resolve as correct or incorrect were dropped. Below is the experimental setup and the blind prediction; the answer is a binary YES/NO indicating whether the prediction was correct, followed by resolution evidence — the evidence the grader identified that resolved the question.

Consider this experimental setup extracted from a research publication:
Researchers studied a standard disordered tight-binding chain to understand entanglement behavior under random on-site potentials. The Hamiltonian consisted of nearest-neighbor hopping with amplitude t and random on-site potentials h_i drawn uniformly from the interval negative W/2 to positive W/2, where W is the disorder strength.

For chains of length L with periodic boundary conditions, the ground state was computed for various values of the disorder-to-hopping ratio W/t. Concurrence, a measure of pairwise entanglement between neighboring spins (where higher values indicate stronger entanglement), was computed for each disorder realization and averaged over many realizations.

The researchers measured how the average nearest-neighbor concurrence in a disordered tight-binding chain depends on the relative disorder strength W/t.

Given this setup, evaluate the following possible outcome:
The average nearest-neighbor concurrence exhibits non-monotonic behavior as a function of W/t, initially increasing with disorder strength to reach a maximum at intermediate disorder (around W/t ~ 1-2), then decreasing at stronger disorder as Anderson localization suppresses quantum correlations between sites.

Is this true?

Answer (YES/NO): NO